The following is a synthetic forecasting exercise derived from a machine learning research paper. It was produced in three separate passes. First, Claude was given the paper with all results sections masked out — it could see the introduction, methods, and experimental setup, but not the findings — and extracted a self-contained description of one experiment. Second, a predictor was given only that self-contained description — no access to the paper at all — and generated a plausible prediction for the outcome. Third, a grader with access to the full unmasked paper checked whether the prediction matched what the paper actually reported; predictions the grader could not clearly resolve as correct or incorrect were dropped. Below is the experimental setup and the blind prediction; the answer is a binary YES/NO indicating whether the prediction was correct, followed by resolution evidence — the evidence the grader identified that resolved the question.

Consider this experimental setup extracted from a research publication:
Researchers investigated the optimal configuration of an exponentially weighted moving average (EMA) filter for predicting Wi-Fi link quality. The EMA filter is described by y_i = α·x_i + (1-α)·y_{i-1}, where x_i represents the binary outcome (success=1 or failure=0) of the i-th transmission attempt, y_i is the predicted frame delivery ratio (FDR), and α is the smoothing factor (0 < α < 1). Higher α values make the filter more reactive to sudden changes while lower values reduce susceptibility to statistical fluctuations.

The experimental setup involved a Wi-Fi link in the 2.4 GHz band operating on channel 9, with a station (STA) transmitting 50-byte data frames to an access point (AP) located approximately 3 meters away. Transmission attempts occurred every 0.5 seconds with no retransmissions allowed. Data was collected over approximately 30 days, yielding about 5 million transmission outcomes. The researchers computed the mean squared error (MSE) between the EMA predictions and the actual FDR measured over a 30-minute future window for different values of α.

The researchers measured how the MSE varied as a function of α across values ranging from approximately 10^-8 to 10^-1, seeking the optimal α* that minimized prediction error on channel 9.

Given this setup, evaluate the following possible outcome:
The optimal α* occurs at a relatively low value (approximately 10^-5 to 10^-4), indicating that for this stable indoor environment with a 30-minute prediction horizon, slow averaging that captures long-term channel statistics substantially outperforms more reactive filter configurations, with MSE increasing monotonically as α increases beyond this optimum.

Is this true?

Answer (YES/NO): YES